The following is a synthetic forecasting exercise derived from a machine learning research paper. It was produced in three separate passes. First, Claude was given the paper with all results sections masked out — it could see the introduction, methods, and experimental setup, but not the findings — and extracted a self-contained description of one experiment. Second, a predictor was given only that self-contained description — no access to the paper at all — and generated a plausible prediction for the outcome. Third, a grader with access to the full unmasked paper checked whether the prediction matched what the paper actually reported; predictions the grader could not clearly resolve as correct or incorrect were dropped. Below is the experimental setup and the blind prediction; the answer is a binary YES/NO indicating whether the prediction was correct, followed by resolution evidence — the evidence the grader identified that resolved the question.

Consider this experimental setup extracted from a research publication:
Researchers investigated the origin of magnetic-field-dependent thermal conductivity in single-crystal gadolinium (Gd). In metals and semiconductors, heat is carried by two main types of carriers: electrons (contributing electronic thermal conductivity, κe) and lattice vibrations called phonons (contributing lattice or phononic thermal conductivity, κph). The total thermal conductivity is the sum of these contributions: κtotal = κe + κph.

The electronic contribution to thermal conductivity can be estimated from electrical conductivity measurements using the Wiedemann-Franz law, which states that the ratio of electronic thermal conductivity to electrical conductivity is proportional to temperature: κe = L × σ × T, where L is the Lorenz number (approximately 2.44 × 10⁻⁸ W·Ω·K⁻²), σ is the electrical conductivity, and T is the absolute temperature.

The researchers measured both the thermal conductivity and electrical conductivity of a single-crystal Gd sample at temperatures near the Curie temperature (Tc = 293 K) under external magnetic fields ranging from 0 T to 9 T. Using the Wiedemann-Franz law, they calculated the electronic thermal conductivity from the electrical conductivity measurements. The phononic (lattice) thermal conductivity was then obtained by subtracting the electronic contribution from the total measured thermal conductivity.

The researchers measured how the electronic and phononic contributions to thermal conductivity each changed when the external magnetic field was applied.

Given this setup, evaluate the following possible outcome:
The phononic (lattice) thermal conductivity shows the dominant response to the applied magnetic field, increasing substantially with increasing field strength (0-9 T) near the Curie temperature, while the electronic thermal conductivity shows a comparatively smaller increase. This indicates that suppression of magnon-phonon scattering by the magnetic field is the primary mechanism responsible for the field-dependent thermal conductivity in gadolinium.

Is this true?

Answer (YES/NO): YES